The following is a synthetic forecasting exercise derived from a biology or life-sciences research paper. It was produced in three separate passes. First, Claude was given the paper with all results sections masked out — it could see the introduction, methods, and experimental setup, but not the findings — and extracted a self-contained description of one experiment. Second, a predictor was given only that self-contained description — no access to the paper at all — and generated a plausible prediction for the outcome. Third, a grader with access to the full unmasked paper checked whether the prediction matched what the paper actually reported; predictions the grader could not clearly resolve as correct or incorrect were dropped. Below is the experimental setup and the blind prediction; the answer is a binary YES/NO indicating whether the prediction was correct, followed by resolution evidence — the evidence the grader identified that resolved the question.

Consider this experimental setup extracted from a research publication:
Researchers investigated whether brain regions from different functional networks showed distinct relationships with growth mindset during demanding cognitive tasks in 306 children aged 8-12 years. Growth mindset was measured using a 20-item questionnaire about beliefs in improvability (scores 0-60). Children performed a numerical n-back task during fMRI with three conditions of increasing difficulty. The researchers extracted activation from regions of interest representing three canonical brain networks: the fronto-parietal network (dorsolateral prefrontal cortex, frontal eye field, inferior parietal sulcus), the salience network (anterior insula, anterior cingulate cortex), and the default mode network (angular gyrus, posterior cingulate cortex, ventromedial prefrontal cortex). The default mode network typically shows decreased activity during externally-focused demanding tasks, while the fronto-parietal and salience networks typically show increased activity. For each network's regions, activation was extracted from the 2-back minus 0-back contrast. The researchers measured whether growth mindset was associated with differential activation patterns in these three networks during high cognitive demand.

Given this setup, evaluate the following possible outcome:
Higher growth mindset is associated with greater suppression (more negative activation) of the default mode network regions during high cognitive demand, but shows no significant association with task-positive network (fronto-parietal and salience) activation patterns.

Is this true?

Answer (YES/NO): NO